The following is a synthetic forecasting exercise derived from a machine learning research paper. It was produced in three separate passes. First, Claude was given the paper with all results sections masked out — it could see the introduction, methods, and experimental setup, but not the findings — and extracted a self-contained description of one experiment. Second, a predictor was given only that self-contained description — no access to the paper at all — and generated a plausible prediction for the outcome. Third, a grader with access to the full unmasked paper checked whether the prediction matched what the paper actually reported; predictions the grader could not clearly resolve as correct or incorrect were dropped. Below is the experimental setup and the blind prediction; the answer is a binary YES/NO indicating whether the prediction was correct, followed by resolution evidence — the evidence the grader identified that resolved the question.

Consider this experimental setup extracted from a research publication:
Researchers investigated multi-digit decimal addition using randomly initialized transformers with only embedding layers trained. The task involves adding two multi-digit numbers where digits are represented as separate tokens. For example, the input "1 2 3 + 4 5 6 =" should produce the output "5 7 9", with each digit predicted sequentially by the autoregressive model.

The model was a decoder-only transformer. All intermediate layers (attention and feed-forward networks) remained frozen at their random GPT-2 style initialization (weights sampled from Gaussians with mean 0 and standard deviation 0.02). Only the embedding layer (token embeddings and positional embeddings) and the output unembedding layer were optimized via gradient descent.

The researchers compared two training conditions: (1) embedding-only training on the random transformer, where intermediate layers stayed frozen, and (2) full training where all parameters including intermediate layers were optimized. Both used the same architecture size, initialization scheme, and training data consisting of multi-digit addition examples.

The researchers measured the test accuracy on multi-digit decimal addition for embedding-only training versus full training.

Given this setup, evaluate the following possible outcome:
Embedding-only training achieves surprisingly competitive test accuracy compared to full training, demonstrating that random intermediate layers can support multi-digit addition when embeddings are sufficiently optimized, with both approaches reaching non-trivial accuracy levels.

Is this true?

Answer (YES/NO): YES